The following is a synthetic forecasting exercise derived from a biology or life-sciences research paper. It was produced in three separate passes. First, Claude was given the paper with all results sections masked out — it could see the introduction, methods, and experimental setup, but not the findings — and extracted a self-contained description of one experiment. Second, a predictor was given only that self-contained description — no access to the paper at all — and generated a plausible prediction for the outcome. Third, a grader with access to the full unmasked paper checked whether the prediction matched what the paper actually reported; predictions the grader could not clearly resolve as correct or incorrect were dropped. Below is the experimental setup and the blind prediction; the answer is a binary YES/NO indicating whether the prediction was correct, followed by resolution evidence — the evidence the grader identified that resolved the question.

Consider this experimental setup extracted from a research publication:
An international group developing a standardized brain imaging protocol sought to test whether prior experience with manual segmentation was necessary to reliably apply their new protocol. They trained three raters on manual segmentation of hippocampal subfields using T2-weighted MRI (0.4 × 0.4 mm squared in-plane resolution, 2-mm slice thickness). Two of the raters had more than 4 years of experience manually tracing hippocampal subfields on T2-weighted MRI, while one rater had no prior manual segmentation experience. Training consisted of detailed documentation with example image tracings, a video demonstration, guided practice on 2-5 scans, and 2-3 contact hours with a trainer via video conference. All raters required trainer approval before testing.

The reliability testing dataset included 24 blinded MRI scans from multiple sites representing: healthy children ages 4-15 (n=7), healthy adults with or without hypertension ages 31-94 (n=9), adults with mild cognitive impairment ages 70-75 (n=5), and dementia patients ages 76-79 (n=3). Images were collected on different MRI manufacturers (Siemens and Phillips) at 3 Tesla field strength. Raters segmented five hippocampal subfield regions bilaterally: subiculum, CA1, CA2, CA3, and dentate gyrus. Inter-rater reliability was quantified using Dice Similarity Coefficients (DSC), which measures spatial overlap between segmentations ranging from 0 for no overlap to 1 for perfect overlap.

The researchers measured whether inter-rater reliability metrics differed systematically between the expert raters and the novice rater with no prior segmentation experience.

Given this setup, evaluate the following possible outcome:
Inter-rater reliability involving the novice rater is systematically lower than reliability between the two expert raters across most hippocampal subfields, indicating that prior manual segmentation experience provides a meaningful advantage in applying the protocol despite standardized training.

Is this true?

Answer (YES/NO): NO